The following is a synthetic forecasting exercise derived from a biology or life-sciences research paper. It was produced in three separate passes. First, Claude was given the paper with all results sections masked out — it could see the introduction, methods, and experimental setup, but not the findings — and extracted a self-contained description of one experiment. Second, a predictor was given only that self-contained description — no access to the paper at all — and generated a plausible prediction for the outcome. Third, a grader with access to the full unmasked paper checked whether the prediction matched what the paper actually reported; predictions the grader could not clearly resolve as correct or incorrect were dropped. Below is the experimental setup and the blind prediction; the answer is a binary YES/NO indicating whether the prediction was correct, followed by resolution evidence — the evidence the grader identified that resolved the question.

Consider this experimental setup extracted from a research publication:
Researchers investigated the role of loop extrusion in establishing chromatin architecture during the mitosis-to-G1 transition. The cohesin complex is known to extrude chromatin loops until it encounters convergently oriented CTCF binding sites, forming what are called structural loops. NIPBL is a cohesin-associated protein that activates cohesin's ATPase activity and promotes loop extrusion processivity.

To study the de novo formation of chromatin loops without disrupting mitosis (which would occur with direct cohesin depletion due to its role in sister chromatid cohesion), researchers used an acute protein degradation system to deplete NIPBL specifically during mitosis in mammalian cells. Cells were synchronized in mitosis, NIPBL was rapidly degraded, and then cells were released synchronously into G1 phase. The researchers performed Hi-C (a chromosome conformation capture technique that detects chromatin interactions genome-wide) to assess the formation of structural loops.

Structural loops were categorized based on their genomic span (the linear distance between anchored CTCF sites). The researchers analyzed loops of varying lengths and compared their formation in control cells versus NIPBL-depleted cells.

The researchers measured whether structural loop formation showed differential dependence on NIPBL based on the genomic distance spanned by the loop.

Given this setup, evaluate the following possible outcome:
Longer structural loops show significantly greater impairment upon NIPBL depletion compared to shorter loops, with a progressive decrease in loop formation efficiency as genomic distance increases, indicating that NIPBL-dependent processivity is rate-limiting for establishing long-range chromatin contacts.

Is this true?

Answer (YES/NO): YES